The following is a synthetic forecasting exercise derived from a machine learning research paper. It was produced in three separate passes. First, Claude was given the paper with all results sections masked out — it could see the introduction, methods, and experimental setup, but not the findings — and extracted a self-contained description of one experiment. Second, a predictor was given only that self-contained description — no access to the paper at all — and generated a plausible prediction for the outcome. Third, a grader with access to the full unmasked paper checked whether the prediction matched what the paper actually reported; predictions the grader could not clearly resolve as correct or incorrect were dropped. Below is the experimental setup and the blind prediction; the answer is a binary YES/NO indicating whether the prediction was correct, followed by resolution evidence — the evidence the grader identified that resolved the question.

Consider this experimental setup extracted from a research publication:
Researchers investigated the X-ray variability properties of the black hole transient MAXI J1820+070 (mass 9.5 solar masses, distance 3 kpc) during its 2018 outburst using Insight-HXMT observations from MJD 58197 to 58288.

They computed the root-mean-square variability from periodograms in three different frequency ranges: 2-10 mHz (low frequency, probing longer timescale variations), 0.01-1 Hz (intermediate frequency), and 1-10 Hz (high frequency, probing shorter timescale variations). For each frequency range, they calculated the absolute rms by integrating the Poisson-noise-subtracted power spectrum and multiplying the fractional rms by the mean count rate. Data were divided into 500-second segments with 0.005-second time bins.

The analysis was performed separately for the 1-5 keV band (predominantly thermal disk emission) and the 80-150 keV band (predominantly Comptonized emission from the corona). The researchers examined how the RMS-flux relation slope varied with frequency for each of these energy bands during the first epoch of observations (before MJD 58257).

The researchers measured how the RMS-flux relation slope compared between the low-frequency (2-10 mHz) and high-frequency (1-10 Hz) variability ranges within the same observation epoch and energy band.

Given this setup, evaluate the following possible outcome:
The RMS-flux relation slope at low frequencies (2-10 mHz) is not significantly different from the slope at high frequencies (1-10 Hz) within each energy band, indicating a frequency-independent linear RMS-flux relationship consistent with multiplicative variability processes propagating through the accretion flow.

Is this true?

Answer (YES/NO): NO